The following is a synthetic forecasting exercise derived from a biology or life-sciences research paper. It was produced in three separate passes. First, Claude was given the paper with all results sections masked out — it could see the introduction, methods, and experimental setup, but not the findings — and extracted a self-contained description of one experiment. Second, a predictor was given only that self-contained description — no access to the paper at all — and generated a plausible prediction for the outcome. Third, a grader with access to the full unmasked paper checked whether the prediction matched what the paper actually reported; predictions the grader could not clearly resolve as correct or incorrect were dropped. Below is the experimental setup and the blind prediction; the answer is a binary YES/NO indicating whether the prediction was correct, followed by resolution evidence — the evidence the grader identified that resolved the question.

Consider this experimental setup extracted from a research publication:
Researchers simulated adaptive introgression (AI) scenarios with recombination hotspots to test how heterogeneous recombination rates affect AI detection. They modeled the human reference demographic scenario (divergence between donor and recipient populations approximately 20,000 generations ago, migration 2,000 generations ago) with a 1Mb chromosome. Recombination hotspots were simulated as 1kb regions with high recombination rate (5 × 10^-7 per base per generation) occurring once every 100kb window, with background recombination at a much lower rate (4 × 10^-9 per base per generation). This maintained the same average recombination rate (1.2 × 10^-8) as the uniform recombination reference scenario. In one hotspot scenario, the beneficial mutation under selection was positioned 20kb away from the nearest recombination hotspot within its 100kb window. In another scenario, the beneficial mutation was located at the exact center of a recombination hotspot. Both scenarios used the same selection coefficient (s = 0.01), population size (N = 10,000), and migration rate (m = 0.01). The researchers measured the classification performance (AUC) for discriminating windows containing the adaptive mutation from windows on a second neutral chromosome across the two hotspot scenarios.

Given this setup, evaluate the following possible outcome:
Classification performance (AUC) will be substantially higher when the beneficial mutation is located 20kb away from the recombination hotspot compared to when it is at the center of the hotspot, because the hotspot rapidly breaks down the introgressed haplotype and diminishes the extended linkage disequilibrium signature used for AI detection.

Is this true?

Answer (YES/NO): NO